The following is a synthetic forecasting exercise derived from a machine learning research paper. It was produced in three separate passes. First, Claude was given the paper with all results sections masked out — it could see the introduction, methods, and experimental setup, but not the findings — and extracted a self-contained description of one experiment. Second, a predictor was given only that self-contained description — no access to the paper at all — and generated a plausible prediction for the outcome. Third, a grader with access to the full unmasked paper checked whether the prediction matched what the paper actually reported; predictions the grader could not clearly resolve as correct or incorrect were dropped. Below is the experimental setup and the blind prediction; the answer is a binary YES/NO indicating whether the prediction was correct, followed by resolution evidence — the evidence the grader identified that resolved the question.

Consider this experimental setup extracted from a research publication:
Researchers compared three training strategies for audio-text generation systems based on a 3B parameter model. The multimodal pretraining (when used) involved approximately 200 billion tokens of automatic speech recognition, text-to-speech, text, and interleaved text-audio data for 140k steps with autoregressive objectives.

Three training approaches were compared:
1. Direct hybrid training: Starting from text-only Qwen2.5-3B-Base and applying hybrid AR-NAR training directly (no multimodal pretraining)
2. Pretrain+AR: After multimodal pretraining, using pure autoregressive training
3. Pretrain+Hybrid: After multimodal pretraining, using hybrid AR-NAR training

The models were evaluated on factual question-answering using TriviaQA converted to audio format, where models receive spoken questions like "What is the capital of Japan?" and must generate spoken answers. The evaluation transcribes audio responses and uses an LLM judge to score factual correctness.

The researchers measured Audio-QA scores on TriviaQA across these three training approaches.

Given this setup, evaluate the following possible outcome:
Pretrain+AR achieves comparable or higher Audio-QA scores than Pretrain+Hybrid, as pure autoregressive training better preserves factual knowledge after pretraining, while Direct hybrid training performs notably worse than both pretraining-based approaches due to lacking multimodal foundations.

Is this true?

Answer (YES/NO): NO